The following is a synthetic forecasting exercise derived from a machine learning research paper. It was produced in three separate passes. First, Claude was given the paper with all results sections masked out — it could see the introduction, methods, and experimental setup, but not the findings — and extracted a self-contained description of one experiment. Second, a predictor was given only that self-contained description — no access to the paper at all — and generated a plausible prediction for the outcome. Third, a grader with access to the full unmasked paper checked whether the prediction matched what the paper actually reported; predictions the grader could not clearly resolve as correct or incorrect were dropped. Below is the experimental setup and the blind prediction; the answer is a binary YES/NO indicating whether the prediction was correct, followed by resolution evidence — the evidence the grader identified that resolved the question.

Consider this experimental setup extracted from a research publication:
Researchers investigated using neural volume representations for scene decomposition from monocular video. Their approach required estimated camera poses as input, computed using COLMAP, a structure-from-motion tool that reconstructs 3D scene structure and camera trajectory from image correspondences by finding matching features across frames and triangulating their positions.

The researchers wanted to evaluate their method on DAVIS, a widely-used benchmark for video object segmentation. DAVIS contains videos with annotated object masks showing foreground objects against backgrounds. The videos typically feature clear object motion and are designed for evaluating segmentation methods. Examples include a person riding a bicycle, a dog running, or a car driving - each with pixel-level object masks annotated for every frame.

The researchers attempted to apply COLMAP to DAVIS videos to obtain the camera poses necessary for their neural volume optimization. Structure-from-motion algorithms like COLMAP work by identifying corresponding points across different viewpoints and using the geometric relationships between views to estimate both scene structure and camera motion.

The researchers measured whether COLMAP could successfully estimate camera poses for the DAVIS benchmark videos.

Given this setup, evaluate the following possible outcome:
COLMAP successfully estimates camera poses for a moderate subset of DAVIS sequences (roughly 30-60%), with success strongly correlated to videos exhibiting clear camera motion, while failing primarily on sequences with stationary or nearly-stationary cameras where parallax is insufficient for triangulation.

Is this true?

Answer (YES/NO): NO